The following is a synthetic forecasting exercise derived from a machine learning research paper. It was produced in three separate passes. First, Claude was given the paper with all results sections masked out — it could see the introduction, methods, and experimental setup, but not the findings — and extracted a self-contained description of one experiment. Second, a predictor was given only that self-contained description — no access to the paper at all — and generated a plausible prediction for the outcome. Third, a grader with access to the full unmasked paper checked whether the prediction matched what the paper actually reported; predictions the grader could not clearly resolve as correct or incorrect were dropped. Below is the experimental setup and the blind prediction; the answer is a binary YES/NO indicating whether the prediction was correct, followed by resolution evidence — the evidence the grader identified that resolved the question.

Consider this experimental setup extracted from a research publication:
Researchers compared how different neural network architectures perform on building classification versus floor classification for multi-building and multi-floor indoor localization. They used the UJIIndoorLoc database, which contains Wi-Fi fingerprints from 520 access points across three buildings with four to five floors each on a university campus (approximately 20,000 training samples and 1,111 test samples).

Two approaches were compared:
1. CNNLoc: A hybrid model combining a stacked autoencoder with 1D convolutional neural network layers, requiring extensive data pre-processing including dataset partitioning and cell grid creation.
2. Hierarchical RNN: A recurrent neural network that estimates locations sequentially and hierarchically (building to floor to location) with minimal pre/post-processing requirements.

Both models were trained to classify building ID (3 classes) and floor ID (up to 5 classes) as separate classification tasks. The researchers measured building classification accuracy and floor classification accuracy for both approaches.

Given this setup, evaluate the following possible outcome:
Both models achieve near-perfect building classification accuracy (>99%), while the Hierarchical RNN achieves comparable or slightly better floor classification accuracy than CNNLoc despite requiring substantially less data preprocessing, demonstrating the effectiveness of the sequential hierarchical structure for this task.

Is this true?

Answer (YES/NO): NO